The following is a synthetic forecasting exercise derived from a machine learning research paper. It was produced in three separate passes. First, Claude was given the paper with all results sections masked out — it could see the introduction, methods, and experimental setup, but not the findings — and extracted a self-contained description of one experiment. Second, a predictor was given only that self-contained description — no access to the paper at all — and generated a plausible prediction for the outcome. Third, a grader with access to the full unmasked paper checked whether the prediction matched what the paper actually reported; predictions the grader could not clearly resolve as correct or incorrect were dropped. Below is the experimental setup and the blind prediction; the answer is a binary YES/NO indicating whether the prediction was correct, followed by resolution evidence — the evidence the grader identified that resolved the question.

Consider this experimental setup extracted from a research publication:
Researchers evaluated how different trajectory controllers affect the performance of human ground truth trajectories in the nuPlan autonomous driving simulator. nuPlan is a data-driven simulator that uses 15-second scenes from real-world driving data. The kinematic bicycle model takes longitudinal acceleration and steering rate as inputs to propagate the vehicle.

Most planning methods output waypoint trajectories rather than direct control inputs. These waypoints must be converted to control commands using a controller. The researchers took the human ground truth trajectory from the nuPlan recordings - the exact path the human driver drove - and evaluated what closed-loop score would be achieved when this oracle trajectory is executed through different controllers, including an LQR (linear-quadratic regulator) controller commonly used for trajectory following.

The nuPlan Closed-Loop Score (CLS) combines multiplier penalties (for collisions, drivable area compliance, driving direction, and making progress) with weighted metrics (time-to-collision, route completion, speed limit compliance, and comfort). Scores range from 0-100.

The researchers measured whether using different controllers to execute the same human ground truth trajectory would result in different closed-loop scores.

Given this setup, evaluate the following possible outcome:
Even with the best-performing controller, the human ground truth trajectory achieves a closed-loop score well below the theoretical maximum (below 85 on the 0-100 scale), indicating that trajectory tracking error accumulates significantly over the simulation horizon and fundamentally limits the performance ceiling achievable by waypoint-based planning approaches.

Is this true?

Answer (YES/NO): NO